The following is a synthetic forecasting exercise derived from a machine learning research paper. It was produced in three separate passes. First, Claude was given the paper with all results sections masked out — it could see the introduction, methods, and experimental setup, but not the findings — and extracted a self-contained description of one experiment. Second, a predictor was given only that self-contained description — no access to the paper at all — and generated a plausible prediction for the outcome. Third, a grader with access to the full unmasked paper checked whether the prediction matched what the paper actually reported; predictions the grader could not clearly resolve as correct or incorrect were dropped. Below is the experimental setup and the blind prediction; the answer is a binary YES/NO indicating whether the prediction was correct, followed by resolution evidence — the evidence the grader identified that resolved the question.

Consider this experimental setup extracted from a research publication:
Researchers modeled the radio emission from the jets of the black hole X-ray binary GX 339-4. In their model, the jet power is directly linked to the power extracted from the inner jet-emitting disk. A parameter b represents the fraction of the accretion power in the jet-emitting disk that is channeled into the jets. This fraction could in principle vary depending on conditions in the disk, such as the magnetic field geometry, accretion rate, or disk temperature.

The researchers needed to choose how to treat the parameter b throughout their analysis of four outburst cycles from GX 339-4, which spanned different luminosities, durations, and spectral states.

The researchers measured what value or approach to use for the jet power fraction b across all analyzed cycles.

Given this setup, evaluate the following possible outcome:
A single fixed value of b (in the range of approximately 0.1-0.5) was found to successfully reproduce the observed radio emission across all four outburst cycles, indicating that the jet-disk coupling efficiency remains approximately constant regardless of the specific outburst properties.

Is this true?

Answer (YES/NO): YES